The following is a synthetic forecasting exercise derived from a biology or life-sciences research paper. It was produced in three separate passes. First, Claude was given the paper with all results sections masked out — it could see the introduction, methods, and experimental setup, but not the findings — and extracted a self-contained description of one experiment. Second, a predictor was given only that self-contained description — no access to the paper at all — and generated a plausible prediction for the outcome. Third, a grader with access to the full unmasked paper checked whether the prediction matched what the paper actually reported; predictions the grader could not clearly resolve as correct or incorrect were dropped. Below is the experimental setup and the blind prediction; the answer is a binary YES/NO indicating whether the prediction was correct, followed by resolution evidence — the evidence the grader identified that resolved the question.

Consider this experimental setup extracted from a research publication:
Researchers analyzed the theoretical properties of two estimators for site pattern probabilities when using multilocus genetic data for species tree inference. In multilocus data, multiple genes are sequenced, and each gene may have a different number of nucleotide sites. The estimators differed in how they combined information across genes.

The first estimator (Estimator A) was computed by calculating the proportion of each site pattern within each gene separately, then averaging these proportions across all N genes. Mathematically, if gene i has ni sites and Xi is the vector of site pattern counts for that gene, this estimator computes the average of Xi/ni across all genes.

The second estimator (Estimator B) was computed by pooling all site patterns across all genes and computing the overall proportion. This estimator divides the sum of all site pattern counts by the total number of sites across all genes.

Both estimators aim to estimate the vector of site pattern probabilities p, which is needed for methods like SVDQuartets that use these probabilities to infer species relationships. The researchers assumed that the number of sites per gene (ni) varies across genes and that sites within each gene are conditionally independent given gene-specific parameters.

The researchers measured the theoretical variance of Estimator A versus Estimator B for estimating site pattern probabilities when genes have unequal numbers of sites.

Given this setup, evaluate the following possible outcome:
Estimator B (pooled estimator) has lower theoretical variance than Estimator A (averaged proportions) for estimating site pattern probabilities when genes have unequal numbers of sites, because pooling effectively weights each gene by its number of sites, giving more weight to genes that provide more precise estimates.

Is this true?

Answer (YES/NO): YES